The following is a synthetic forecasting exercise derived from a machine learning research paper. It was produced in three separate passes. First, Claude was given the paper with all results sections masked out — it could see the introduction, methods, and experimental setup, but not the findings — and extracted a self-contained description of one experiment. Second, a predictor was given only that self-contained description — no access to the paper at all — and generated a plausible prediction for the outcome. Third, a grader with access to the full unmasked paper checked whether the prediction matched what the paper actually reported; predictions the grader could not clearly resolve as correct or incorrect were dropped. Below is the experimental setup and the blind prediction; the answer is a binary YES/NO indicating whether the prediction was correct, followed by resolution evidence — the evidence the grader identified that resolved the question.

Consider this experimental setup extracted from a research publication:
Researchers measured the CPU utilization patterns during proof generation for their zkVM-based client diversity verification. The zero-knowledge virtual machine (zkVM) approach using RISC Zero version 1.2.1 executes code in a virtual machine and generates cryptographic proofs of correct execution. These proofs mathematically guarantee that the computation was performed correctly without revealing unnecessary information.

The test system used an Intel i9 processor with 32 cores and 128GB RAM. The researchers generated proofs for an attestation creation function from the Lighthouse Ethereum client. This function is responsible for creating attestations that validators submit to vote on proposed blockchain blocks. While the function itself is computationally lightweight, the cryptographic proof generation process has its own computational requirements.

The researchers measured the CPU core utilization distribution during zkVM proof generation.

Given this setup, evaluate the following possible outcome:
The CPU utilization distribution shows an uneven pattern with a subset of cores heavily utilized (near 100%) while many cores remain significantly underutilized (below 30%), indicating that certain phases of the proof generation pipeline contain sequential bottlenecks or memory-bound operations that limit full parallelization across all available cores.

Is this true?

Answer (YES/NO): NO